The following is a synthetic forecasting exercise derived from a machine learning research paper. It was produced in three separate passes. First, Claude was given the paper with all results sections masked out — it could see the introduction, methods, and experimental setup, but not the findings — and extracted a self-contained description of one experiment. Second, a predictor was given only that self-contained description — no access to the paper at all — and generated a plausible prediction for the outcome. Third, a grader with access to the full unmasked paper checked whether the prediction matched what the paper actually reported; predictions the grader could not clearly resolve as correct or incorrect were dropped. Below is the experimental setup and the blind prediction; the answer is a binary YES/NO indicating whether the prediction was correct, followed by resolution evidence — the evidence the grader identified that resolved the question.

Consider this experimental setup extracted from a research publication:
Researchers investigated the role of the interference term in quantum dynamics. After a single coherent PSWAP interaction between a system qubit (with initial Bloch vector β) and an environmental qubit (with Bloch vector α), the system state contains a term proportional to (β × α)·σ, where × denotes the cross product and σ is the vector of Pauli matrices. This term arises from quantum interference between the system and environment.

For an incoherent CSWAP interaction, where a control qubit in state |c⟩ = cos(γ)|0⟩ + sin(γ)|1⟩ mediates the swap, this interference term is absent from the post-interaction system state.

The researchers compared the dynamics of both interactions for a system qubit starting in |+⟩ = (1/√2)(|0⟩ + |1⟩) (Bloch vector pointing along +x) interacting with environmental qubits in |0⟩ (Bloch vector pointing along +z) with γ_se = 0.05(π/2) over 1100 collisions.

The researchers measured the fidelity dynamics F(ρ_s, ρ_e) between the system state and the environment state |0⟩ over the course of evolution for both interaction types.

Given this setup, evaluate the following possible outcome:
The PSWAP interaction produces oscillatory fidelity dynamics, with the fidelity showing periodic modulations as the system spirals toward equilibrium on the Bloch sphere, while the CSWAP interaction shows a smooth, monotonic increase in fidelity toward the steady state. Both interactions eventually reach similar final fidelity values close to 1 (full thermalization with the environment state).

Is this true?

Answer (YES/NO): NO